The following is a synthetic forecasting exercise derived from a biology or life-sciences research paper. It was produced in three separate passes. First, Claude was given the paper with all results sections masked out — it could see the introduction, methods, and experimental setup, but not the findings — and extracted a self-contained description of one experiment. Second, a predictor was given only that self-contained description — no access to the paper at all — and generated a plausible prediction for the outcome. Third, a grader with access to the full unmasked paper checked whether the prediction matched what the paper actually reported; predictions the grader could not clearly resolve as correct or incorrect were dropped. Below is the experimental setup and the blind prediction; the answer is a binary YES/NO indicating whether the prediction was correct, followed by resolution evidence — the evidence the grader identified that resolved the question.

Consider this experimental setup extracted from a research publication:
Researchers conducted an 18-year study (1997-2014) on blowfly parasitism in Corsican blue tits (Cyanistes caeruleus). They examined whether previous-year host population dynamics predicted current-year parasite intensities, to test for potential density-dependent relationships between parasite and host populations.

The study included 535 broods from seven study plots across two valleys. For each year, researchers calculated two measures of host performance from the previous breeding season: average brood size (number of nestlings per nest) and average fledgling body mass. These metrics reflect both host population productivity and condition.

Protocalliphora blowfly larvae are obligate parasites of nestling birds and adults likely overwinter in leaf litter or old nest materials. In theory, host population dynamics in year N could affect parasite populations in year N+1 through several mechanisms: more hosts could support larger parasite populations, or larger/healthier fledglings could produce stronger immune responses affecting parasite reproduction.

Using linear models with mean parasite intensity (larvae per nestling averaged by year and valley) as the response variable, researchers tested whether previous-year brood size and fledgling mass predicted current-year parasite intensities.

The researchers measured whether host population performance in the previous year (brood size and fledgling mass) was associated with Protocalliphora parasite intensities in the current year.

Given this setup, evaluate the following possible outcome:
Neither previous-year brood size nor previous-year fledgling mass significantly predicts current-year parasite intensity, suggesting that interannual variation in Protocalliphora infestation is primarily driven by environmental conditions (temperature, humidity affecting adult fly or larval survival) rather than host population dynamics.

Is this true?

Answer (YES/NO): YES